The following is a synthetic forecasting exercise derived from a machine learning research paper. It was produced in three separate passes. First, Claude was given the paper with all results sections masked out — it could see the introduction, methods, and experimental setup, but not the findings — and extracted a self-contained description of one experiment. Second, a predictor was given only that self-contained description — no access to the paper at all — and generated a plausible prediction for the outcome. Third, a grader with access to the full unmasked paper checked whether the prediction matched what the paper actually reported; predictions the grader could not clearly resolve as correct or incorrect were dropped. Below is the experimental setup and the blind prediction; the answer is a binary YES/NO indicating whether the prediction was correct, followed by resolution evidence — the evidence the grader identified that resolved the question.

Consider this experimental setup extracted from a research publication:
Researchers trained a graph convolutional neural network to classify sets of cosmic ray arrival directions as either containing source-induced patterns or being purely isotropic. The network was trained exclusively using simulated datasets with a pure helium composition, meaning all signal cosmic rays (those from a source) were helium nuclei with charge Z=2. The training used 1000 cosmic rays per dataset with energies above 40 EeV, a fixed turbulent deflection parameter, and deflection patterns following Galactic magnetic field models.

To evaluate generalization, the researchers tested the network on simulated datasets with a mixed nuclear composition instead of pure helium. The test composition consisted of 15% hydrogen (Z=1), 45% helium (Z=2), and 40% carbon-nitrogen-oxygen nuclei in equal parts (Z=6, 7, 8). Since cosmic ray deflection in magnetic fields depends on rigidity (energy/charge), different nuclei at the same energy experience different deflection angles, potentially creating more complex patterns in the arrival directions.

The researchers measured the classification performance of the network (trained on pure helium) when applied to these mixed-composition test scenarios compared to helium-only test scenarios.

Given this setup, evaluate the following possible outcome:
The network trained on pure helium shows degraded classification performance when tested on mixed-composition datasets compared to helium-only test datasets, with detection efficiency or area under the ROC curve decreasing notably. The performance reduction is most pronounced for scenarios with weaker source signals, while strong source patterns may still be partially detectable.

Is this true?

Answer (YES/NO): NO